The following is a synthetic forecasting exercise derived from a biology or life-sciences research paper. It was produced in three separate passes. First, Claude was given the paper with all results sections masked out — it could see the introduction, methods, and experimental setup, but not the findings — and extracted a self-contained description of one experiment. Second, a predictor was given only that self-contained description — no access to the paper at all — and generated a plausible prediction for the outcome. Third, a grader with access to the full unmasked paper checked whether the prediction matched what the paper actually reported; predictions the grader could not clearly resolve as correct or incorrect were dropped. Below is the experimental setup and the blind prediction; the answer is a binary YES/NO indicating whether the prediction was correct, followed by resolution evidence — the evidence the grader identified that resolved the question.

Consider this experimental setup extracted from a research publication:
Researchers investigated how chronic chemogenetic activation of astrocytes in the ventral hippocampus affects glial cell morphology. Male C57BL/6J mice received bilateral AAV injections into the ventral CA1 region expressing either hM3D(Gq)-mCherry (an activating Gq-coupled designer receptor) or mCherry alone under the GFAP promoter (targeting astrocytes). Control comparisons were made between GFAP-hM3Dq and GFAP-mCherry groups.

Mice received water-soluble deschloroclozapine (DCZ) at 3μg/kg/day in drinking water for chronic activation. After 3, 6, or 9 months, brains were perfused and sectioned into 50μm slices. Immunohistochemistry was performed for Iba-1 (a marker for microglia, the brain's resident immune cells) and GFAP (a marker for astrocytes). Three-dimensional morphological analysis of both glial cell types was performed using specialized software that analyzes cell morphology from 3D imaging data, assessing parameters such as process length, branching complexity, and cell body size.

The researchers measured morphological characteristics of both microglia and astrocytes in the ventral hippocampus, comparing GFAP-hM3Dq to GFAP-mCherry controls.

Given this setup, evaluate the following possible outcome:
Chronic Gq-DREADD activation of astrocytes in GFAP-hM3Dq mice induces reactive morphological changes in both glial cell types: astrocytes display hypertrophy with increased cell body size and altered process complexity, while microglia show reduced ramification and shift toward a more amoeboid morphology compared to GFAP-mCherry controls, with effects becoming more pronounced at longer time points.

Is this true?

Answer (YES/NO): NO